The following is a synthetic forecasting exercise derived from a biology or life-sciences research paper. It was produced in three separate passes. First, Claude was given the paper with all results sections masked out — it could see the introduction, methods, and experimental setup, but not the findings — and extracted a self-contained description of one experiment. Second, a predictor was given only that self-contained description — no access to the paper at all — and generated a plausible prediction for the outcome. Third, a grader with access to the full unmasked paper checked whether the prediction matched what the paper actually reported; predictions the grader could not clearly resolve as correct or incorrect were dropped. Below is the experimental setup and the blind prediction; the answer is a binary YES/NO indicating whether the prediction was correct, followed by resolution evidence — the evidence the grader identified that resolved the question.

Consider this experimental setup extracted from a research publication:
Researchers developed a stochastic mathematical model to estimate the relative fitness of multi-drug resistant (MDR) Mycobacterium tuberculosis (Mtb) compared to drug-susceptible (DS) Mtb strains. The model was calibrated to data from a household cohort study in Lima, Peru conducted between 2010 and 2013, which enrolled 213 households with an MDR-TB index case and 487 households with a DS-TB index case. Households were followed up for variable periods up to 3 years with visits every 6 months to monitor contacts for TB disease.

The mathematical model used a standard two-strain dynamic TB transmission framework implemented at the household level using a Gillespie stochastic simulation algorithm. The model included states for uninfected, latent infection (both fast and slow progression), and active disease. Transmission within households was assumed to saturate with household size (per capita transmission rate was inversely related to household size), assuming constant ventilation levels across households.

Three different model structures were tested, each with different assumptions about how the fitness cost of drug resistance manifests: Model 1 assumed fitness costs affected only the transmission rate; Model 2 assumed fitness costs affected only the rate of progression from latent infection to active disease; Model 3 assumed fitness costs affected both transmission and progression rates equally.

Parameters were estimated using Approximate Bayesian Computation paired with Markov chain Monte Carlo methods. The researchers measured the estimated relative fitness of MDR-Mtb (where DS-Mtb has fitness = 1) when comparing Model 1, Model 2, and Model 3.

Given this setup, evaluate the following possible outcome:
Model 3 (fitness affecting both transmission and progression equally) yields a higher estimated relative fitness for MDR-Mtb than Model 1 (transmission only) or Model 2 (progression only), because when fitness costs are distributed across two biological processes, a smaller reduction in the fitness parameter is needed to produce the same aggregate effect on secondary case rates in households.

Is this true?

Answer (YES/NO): YES